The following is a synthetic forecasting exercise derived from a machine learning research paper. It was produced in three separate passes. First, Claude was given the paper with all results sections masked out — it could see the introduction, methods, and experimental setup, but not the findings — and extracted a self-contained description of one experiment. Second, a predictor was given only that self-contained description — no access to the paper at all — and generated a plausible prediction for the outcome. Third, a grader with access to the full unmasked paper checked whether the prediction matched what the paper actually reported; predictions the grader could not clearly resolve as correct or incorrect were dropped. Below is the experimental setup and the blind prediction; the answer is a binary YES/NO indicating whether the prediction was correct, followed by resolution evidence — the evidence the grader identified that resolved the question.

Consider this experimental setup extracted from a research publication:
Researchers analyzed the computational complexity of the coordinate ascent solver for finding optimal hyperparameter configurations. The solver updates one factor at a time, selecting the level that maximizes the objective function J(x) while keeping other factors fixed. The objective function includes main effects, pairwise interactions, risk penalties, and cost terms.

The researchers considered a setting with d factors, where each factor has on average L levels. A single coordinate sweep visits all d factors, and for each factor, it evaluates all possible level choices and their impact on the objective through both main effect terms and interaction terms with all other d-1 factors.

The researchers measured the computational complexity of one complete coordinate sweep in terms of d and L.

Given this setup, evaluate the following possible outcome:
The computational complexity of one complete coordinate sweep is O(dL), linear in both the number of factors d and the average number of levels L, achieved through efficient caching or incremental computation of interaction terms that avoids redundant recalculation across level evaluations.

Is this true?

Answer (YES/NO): NO